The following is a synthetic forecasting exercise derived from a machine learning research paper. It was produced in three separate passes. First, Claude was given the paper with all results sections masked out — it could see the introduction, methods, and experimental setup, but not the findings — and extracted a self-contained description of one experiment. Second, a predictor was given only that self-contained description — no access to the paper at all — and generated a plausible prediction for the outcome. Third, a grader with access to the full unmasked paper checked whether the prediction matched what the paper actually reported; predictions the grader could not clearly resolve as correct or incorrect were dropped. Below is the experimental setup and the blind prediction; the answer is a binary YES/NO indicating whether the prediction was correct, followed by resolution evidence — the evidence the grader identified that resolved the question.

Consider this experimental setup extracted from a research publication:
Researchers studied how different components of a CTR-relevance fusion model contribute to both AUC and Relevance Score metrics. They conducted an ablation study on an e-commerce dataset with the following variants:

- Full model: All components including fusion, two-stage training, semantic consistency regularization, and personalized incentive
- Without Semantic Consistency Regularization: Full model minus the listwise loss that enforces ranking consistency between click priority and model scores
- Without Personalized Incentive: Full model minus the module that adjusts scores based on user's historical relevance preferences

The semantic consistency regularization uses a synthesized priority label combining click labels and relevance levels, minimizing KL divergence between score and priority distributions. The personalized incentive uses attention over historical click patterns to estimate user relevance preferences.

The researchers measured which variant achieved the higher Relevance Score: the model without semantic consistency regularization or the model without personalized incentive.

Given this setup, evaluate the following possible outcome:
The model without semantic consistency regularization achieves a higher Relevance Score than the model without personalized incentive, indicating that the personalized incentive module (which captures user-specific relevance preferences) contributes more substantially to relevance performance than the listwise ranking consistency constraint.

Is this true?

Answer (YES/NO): YES